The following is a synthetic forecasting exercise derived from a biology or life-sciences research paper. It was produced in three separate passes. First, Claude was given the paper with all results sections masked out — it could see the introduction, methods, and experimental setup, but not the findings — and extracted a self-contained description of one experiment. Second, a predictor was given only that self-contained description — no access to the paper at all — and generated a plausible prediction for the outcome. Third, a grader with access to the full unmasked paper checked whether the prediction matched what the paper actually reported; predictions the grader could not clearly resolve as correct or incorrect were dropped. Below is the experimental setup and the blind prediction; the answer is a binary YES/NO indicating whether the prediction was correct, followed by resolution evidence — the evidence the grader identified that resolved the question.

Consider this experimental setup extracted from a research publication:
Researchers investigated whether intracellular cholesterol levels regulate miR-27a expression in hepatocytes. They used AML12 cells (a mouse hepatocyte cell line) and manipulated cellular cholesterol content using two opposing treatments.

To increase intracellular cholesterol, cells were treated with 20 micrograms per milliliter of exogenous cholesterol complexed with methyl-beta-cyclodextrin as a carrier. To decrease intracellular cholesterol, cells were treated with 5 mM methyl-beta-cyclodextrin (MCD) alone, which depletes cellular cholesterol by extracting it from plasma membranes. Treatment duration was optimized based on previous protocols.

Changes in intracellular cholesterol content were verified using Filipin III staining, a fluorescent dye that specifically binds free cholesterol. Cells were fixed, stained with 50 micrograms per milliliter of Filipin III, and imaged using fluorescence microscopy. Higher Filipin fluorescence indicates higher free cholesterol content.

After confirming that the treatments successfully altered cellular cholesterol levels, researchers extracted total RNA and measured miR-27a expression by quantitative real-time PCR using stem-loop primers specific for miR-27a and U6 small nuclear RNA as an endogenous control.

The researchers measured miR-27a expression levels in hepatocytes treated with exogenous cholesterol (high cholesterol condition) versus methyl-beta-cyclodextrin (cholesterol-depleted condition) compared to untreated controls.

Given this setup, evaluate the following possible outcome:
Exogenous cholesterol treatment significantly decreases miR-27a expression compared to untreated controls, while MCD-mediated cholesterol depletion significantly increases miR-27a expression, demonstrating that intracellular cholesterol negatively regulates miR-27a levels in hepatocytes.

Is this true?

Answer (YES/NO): NO